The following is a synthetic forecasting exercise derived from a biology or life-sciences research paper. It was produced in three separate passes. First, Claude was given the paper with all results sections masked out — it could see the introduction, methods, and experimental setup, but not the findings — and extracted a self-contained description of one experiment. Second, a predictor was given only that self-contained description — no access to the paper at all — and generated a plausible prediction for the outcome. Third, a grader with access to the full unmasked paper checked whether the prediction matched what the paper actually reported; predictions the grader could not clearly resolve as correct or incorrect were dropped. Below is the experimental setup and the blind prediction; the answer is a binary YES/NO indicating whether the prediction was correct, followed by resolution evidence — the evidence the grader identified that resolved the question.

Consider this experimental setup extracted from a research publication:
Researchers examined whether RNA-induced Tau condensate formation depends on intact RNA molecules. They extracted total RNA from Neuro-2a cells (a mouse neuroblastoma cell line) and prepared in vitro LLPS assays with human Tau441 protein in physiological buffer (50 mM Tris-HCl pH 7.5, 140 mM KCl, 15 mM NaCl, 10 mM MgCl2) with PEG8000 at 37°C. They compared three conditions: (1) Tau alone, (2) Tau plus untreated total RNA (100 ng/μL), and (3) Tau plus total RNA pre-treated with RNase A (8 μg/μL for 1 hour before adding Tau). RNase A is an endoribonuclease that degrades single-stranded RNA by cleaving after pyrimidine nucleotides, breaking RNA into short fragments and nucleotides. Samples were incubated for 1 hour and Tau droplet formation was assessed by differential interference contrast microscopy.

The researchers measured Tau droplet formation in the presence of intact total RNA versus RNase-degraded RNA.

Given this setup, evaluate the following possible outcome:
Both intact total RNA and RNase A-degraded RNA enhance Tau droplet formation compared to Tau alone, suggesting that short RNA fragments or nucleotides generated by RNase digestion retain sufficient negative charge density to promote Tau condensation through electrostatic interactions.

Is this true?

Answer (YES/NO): NO